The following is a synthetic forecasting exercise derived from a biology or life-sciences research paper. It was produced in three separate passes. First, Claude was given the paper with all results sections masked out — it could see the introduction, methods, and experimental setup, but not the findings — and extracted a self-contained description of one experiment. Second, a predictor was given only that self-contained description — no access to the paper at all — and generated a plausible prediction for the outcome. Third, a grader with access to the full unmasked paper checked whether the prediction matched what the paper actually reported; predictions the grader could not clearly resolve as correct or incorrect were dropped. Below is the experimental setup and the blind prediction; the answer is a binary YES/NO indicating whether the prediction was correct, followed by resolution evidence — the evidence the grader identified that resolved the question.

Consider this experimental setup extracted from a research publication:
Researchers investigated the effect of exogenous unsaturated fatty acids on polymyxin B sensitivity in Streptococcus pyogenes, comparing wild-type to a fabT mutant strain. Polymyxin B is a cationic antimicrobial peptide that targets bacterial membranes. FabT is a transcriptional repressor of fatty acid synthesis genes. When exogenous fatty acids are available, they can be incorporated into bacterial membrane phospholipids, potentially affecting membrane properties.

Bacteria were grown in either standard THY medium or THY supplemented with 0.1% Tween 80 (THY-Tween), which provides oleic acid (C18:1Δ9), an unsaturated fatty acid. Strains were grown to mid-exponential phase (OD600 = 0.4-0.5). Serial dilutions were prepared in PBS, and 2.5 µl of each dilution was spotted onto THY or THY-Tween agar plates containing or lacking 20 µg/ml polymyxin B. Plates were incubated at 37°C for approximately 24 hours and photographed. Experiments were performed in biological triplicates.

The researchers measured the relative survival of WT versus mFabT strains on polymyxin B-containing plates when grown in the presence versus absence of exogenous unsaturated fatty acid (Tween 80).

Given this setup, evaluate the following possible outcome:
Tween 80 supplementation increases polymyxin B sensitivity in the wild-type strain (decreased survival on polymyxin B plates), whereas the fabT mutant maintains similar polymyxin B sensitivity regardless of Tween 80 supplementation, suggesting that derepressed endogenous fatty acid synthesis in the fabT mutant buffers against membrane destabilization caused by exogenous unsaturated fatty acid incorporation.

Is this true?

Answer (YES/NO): NO